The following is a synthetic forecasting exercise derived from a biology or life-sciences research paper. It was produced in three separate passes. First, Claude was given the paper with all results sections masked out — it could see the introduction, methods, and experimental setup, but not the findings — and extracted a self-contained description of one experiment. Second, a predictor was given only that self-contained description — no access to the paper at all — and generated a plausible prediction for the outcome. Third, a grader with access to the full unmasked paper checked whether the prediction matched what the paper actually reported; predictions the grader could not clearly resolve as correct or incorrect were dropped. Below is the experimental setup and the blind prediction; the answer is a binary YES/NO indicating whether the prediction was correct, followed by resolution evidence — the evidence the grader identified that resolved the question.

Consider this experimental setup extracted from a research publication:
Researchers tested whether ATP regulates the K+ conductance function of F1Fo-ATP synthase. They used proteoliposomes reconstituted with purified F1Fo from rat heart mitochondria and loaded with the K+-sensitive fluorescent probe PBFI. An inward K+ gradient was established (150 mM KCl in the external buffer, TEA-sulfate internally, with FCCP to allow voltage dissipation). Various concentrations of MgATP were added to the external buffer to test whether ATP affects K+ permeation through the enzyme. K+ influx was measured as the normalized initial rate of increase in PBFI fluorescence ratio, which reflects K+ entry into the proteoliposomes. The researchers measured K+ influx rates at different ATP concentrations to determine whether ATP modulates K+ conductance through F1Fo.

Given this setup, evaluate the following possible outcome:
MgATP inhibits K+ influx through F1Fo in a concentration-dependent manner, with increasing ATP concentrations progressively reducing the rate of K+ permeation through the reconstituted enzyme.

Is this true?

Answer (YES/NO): YES